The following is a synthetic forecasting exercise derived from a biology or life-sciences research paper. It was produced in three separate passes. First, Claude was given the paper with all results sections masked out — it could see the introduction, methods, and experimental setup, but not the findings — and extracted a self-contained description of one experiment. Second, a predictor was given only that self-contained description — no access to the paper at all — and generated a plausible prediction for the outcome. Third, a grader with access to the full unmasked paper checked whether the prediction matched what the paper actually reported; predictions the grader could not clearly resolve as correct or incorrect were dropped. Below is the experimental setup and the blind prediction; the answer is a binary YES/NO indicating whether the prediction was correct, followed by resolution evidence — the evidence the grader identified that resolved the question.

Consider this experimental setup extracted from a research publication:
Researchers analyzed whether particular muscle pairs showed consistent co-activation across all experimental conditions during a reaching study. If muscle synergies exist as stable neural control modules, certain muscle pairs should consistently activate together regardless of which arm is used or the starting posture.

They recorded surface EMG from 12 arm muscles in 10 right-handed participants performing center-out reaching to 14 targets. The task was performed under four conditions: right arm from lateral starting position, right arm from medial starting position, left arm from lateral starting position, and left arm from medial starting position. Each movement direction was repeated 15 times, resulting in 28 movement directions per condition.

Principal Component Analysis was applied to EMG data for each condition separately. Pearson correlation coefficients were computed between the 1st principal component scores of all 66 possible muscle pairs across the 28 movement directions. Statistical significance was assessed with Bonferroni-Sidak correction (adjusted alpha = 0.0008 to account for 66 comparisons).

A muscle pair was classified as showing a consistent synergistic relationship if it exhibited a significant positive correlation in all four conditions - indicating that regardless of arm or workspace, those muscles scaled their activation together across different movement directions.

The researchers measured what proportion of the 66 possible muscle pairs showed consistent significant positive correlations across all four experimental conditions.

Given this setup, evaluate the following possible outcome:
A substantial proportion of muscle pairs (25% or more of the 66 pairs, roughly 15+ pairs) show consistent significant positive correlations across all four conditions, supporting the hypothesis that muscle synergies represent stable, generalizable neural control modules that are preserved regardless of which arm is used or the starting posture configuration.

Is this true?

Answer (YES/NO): NO